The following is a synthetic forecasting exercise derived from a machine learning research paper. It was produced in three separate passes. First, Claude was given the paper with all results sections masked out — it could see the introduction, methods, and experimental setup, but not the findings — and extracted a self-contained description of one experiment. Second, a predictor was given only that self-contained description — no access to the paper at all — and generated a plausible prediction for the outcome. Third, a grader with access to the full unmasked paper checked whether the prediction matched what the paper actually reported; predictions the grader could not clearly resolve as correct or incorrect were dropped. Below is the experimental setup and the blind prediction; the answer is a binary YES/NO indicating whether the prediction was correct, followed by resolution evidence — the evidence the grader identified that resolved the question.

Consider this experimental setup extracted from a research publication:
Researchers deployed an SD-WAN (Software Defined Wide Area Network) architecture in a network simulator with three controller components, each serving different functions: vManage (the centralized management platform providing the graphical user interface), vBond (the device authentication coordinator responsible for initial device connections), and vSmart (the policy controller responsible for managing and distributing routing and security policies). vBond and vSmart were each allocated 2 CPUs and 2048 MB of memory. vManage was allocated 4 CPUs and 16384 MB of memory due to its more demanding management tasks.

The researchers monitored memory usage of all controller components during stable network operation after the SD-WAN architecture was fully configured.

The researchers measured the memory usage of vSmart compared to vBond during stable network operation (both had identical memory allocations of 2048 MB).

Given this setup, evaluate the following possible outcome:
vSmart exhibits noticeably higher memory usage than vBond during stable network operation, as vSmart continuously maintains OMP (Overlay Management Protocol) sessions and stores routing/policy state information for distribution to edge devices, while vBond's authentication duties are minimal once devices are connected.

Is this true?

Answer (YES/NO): NO